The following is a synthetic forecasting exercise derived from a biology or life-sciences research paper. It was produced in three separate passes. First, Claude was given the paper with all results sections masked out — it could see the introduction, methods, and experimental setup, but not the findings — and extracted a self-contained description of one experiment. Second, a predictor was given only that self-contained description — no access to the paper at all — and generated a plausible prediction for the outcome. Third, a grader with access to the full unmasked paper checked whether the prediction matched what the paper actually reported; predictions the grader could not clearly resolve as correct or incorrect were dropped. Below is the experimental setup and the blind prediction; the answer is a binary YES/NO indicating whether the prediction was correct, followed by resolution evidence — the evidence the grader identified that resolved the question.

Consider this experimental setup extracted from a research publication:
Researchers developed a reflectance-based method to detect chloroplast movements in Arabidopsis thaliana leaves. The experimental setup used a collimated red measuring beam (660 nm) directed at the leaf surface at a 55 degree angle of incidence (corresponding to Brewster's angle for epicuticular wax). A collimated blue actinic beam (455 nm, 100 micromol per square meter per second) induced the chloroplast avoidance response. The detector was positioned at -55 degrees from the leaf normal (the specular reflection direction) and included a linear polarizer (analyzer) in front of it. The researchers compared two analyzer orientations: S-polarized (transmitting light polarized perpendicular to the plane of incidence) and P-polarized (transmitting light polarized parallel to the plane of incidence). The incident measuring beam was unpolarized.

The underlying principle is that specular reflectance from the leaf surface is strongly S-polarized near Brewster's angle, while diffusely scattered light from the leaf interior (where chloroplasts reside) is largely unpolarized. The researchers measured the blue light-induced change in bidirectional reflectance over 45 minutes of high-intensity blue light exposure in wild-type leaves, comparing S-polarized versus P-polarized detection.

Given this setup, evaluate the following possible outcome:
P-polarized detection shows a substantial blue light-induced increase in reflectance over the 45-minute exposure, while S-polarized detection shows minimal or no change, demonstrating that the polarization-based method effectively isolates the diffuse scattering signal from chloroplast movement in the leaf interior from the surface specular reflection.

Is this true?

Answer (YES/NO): NO